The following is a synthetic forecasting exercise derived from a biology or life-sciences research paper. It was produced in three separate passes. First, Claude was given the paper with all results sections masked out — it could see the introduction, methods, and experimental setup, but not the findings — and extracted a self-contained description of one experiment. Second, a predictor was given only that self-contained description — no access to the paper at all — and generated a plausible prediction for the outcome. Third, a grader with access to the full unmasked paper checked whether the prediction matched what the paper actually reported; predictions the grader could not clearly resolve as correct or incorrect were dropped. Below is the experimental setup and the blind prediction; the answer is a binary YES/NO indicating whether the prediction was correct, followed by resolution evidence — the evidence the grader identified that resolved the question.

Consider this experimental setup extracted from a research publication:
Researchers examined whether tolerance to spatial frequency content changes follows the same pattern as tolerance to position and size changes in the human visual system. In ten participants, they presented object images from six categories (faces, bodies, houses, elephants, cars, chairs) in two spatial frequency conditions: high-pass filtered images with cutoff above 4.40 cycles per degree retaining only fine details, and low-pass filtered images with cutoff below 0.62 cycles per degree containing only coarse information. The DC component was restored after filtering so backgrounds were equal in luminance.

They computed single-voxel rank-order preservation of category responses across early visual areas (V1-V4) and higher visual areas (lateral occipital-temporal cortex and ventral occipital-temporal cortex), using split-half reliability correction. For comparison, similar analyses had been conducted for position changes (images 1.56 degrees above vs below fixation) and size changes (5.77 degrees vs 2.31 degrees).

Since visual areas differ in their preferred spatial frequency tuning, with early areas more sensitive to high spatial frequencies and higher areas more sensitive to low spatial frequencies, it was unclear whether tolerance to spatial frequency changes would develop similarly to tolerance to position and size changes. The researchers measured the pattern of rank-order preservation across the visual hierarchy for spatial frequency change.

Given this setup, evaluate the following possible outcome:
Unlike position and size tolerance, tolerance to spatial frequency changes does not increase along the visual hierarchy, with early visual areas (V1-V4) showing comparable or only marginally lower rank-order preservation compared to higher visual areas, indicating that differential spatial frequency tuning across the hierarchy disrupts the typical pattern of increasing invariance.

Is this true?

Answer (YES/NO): NO